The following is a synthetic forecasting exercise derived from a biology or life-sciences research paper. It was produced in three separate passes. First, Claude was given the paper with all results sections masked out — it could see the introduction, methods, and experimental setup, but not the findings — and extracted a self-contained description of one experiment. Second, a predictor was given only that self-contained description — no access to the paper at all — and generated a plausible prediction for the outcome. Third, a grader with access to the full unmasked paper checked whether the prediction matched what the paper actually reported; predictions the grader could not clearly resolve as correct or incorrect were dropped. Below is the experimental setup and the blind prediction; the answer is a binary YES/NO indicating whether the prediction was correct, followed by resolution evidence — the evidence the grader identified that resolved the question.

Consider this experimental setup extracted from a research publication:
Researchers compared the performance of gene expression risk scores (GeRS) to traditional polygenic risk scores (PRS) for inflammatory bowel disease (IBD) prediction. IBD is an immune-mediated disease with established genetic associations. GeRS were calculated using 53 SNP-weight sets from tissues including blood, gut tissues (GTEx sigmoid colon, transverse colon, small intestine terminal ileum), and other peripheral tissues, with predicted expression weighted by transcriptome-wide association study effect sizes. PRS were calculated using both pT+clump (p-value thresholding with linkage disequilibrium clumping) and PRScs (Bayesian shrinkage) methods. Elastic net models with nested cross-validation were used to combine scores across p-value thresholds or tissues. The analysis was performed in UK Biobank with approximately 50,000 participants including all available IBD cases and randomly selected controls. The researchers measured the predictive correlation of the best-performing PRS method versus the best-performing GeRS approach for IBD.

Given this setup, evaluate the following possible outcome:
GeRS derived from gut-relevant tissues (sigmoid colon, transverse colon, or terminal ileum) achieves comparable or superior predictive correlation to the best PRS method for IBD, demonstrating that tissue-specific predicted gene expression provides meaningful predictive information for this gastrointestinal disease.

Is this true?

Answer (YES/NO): NO